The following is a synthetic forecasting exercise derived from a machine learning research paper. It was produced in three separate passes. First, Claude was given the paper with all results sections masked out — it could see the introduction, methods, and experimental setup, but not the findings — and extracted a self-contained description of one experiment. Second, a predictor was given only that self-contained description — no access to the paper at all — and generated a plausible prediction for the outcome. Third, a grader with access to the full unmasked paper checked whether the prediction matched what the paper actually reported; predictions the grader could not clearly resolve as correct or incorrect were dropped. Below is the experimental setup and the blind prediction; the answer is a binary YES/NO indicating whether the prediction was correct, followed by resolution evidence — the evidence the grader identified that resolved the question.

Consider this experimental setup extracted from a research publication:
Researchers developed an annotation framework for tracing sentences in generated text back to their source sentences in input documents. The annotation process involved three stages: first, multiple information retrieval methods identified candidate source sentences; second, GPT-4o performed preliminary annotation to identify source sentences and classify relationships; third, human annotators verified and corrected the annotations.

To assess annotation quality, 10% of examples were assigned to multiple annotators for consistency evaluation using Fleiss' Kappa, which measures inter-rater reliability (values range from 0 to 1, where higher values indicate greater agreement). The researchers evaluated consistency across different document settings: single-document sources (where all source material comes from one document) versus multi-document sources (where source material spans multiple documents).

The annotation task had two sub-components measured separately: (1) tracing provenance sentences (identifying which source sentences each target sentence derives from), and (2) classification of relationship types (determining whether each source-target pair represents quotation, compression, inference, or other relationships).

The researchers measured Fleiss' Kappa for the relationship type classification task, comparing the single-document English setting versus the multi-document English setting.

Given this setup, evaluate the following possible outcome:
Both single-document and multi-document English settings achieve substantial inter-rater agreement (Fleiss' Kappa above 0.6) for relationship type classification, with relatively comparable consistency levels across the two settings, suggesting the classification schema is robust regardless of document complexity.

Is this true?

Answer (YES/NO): NO